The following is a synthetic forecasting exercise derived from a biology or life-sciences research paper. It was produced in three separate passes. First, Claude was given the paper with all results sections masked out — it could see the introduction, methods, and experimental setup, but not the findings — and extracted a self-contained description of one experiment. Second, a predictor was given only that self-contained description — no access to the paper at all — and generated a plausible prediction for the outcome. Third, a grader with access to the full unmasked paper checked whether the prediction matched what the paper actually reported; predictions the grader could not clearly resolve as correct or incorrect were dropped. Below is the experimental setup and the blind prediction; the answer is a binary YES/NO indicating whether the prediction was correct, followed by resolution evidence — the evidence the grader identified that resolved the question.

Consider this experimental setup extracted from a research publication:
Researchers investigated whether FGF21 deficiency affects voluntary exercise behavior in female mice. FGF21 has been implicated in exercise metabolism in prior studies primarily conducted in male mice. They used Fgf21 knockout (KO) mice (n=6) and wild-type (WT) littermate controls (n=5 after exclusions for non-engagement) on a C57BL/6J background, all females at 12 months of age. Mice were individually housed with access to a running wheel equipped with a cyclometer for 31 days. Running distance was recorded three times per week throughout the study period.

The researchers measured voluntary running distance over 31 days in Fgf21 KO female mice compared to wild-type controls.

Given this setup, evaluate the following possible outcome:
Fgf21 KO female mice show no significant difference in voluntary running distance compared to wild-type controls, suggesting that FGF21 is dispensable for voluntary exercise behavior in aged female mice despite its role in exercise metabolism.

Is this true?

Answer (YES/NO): YES